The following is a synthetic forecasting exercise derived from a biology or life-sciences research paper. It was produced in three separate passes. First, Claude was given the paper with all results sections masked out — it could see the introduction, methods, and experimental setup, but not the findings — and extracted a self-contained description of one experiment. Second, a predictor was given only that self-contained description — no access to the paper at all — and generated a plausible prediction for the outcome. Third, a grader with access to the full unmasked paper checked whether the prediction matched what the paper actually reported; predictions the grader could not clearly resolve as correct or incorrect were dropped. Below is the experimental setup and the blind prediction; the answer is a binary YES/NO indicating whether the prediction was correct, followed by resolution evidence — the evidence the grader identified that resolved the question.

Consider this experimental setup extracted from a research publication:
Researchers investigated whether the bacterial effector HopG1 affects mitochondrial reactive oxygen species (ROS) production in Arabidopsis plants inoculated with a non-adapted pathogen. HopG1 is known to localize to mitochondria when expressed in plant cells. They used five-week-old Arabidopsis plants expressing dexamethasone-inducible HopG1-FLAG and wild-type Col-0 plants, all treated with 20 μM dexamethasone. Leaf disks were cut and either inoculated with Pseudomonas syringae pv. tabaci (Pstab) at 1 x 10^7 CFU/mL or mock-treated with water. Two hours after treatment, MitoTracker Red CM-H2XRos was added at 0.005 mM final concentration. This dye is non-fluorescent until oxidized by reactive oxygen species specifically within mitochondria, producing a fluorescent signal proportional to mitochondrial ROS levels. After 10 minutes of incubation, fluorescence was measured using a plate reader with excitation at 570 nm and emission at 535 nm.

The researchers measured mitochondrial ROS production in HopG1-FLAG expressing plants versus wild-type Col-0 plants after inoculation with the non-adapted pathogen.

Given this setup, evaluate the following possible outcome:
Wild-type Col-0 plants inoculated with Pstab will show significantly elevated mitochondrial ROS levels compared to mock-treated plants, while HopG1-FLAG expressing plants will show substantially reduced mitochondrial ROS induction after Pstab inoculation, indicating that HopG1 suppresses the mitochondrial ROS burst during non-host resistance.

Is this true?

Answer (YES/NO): NO